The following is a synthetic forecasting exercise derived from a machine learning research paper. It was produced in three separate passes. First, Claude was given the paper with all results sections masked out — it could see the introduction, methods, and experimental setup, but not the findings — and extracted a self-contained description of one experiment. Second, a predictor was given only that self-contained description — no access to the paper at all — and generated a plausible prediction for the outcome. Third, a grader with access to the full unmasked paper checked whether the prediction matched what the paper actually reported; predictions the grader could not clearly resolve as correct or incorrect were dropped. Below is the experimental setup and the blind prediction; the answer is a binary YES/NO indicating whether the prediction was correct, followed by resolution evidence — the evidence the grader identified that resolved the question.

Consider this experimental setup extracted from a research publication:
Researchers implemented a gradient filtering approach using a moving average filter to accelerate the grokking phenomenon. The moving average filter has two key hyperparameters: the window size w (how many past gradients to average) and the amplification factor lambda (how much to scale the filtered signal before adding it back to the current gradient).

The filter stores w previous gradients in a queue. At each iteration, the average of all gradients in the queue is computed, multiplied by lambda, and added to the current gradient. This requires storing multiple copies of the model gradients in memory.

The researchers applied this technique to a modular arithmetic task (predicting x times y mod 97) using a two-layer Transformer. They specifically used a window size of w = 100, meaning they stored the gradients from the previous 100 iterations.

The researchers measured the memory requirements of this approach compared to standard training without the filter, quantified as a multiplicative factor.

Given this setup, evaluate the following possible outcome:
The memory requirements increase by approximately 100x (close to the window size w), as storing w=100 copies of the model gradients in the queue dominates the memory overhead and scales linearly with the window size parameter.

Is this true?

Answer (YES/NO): YES